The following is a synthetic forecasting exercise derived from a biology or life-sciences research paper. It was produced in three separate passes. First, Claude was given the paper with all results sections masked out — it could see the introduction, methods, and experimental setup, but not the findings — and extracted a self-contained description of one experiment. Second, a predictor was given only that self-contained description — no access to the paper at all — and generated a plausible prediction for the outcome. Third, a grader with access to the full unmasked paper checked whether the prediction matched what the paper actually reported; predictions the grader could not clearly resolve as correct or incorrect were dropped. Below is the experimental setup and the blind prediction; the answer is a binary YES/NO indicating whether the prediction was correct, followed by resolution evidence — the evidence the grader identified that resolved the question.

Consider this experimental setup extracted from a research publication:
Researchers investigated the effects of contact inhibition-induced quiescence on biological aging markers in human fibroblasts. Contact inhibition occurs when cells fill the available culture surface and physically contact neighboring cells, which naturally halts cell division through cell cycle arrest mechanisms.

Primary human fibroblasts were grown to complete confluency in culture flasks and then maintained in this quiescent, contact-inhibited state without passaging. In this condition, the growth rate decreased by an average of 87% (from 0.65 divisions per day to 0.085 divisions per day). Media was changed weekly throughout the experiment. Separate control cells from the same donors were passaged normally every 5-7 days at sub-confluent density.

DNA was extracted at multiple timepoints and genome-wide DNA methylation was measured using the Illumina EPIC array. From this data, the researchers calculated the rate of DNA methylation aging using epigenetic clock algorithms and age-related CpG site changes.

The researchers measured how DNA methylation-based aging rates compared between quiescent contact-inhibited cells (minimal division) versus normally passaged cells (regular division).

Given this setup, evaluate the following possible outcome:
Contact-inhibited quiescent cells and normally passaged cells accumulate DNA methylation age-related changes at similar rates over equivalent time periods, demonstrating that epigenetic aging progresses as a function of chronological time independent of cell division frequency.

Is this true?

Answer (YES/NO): NO